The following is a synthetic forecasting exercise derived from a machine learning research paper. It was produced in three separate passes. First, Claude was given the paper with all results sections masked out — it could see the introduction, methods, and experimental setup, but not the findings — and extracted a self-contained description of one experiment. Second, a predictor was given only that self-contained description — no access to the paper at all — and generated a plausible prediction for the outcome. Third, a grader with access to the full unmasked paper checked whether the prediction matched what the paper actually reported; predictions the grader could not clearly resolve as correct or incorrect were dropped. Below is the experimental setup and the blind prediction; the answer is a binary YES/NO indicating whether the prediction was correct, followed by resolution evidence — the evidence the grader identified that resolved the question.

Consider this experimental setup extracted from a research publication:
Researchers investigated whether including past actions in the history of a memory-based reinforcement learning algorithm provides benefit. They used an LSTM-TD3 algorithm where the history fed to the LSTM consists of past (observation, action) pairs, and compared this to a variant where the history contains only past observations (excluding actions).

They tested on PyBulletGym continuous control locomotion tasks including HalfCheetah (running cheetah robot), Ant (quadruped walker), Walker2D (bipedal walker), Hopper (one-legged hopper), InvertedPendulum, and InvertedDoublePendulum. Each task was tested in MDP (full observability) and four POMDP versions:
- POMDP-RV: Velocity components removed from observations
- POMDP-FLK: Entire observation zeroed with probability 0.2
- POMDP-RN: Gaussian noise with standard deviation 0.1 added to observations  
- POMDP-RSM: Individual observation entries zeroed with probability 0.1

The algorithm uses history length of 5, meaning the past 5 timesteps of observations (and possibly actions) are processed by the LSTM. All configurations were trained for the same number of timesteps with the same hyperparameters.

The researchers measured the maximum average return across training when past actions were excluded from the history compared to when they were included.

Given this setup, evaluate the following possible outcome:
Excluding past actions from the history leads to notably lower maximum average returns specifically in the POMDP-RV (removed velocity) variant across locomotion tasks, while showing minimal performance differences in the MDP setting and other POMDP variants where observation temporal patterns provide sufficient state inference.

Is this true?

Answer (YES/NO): NO